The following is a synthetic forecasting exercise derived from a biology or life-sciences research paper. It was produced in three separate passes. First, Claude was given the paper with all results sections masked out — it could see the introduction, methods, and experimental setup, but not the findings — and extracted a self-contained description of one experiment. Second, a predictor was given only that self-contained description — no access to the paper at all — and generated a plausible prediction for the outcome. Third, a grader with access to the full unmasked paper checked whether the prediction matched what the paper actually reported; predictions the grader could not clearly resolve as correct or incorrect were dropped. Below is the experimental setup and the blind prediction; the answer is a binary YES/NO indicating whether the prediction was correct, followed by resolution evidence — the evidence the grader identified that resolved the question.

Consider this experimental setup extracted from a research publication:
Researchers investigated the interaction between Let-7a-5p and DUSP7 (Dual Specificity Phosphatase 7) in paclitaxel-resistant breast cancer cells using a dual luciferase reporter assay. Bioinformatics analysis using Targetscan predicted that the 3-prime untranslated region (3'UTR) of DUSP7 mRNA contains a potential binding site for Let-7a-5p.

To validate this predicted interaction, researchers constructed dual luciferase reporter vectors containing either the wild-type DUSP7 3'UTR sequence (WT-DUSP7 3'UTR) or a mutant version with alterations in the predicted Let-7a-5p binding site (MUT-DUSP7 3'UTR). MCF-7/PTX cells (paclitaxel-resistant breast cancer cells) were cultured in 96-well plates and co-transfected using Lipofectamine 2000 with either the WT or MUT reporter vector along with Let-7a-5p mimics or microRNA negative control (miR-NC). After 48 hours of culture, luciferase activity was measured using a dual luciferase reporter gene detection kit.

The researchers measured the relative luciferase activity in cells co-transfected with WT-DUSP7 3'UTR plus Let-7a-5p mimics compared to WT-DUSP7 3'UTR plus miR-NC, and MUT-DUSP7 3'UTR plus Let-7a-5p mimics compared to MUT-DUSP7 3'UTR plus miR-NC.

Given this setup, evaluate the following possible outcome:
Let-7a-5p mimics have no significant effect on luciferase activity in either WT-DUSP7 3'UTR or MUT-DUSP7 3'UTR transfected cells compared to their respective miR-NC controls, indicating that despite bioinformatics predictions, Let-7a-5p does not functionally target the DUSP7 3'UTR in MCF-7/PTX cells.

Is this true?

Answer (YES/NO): NO